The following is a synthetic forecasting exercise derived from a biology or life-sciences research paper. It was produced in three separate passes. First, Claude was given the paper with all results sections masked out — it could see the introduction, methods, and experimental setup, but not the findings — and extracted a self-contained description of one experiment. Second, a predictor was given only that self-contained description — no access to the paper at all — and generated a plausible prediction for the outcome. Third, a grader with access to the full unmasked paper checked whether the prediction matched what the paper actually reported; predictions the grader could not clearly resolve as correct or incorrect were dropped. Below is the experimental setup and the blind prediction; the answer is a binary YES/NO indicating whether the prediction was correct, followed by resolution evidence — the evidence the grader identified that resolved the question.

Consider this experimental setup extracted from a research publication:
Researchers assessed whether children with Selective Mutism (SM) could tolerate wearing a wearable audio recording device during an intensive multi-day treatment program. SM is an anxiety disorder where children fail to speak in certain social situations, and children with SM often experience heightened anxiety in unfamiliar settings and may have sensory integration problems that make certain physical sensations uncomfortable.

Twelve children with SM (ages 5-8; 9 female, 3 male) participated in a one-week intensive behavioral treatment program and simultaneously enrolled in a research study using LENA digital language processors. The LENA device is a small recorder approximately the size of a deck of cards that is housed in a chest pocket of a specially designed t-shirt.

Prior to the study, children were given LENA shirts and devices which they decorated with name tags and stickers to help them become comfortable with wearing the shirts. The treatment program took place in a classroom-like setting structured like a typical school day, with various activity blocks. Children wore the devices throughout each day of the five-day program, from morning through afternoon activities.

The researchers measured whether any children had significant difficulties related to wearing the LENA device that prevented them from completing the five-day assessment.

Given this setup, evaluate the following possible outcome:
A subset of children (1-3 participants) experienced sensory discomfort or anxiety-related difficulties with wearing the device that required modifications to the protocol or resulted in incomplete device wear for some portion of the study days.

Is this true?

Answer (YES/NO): NO